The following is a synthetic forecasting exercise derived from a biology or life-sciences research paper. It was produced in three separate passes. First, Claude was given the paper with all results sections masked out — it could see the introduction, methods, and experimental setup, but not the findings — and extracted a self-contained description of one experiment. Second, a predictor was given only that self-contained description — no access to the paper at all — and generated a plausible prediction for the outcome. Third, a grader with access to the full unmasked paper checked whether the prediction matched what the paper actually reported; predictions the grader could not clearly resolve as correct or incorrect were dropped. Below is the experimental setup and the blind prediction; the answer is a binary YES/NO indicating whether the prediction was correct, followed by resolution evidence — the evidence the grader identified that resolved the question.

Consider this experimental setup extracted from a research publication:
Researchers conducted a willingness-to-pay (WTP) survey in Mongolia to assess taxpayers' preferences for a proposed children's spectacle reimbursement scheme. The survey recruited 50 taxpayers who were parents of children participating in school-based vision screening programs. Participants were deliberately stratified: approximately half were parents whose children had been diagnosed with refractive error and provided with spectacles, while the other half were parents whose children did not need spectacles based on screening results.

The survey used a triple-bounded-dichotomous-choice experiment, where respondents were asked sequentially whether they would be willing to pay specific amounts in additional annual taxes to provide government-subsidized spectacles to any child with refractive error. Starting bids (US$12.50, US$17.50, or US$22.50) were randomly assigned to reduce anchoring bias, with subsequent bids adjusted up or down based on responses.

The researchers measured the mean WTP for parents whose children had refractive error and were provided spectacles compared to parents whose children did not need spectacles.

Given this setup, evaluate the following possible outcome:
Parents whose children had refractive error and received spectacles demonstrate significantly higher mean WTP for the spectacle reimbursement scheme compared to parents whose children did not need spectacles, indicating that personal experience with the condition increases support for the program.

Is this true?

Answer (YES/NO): NO